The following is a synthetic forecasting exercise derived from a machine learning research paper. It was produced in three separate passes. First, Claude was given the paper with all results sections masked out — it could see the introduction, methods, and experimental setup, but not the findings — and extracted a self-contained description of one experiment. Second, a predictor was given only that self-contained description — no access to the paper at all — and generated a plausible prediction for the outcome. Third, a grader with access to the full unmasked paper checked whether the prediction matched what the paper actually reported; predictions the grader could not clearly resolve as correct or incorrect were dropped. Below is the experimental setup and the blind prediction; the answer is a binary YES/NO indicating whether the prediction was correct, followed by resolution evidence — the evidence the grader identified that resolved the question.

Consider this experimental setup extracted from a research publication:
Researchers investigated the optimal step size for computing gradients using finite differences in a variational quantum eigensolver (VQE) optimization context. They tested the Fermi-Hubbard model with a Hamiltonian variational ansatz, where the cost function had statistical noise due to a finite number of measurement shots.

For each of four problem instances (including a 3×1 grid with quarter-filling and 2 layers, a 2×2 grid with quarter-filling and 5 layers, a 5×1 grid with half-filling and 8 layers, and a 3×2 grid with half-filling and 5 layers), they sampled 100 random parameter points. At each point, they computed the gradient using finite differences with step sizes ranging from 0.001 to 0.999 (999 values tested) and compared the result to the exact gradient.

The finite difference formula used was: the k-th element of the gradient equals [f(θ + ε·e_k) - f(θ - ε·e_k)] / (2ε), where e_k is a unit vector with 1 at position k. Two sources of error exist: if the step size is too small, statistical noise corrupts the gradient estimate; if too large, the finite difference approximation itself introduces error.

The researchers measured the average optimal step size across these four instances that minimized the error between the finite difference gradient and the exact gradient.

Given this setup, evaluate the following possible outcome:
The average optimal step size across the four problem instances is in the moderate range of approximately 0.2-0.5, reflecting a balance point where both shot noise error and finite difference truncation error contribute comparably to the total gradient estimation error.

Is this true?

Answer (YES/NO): YES